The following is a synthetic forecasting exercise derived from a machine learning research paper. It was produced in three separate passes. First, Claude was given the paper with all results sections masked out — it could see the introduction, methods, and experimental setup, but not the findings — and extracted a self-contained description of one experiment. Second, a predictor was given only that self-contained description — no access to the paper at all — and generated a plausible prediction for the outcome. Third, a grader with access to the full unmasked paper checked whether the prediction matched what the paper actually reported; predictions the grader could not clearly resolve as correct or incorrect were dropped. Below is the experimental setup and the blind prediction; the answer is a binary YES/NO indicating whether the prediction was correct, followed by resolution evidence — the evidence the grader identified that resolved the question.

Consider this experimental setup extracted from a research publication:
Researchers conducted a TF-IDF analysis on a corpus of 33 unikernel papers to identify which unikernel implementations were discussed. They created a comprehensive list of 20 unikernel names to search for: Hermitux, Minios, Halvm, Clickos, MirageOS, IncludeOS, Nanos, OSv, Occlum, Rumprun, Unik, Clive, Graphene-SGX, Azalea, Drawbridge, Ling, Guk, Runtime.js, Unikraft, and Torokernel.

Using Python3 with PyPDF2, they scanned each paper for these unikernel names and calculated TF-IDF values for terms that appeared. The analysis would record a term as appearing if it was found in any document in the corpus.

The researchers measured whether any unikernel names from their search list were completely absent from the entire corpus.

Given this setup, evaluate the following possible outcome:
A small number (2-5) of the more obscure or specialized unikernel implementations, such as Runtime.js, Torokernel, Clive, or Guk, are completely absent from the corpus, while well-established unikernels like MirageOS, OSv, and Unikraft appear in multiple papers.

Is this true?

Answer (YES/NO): NO